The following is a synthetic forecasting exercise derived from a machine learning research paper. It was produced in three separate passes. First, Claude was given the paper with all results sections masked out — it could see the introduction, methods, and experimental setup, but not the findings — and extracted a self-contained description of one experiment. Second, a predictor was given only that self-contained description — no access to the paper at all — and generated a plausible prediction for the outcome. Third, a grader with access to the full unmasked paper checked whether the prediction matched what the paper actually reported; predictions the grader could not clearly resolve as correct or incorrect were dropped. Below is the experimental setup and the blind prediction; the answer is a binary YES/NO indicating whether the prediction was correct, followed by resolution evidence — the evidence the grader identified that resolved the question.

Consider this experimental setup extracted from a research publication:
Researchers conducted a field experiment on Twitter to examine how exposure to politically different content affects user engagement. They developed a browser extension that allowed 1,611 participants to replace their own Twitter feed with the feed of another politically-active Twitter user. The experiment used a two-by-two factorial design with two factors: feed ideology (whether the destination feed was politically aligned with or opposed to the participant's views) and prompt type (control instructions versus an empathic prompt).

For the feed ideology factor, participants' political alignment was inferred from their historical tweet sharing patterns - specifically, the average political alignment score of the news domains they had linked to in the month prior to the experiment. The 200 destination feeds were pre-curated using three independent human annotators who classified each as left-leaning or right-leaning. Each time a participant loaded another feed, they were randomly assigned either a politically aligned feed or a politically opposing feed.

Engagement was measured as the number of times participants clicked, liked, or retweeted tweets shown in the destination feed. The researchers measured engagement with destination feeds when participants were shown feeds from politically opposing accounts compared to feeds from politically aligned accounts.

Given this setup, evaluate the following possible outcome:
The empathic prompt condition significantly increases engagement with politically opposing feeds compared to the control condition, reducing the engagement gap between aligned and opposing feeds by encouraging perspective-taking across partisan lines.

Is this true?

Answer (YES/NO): NO